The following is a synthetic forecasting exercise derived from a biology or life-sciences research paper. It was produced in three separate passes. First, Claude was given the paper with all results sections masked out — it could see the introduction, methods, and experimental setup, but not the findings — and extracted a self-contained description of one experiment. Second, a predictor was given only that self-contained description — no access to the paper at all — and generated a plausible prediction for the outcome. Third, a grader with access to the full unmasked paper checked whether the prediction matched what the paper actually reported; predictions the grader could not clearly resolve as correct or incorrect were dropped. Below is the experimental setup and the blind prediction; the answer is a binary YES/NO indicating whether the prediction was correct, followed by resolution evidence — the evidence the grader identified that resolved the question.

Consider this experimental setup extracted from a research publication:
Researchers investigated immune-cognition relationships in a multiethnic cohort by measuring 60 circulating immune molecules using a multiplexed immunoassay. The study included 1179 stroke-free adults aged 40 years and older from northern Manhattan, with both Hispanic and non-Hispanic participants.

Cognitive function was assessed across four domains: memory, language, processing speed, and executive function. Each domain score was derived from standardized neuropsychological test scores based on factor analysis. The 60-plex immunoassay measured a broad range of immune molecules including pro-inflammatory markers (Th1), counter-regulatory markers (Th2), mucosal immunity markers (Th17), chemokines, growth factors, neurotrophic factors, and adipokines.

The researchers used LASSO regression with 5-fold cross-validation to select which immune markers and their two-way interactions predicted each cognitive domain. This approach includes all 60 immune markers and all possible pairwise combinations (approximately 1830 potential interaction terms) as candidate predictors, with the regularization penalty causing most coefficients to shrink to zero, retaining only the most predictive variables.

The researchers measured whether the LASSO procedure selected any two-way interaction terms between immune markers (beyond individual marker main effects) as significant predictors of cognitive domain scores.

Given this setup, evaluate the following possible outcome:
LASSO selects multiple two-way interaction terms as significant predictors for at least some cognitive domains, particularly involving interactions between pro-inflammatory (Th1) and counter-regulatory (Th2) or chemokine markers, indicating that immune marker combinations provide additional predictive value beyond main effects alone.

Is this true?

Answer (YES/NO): YES